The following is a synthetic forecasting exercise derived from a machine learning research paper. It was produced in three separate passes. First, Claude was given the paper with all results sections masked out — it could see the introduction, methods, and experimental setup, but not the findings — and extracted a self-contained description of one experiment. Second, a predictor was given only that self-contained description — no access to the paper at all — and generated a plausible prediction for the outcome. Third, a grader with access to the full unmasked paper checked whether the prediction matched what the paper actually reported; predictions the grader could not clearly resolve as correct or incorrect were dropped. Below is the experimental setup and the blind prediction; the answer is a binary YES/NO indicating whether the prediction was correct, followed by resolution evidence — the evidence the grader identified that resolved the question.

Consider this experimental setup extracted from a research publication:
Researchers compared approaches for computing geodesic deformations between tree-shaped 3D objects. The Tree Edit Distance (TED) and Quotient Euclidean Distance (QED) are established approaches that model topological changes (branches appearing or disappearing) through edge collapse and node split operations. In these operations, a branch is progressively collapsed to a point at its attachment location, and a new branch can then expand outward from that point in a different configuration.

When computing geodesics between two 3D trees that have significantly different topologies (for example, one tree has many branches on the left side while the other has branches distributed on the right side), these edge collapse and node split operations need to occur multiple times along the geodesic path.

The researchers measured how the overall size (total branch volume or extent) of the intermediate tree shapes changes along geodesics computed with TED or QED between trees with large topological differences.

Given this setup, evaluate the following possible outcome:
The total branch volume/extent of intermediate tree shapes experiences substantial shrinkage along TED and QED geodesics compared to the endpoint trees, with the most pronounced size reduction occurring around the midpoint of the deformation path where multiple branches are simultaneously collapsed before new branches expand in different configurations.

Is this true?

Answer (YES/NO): YES